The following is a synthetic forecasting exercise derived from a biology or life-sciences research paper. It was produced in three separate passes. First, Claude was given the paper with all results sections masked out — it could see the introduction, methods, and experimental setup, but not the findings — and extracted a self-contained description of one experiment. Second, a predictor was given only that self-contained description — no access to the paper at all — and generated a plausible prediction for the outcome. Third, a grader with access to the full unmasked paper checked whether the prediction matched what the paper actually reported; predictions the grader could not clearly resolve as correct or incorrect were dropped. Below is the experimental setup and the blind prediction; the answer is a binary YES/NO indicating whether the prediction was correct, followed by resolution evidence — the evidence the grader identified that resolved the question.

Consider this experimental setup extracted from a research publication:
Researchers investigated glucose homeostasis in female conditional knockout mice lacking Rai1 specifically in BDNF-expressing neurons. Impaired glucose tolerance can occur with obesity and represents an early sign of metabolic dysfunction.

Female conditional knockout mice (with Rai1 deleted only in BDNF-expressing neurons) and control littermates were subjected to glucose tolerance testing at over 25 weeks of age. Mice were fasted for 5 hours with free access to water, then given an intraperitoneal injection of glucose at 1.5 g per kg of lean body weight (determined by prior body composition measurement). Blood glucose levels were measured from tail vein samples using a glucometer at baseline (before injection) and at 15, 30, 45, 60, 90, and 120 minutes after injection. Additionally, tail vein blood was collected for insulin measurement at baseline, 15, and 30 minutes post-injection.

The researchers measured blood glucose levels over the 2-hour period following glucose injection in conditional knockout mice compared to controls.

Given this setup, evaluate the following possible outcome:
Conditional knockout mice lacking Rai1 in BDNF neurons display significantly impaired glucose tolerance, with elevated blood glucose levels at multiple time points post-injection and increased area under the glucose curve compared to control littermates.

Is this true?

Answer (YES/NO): YES